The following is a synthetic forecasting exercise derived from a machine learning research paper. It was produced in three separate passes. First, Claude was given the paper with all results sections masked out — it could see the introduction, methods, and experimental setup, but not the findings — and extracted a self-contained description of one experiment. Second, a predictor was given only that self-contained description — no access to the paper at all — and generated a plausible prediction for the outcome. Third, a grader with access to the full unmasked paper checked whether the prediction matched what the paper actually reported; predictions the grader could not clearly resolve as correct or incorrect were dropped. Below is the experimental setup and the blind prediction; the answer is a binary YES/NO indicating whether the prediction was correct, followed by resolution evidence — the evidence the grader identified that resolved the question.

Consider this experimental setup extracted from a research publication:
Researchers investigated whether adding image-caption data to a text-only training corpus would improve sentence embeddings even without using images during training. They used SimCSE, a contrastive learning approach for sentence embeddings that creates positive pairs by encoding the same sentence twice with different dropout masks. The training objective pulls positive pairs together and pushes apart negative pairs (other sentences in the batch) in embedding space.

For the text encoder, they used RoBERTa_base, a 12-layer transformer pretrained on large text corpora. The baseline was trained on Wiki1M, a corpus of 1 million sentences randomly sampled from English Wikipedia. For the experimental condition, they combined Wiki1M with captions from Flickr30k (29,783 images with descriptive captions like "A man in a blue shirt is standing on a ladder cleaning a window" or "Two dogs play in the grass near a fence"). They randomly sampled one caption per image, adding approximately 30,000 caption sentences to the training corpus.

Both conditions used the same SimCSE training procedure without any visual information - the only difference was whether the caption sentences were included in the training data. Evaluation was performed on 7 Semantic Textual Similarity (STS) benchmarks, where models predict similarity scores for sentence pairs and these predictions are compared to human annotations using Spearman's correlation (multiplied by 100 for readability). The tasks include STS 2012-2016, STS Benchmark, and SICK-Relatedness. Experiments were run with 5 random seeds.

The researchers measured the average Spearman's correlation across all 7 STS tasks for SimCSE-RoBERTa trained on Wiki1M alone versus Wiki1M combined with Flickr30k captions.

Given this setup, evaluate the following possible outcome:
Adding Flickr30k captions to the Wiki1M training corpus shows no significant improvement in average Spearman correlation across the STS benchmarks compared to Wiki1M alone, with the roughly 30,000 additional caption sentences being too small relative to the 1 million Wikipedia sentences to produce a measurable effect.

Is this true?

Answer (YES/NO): YES